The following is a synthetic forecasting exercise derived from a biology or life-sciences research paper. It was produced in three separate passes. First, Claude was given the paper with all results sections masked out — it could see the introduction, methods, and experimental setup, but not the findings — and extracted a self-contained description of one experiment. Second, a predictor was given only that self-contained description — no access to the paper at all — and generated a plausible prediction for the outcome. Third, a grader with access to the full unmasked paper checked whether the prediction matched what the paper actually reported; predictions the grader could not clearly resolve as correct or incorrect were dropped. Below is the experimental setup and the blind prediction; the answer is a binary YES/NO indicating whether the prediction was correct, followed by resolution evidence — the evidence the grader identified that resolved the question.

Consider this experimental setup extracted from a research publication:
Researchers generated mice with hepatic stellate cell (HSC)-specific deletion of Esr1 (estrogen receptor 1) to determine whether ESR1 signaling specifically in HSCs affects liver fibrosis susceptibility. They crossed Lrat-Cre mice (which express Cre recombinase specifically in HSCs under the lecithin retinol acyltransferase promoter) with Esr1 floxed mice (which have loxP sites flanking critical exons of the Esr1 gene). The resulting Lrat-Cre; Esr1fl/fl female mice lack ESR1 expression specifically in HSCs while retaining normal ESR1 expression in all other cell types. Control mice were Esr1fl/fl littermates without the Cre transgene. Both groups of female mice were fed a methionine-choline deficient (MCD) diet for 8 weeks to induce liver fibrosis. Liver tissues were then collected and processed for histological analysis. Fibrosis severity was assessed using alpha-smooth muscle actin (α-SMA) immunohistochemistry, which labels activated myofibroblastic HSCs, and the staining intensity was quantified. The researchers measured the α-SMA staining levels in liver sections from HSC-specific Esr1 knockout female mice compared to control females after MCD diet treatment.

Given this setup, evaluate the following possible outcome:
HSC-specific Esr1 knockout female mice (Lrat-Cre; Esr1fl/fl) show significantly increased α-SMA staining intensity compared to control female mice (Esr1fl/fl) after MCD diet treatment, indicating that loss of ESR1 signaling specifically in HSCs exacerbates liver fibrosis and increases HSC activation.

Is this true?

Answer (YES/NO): YES